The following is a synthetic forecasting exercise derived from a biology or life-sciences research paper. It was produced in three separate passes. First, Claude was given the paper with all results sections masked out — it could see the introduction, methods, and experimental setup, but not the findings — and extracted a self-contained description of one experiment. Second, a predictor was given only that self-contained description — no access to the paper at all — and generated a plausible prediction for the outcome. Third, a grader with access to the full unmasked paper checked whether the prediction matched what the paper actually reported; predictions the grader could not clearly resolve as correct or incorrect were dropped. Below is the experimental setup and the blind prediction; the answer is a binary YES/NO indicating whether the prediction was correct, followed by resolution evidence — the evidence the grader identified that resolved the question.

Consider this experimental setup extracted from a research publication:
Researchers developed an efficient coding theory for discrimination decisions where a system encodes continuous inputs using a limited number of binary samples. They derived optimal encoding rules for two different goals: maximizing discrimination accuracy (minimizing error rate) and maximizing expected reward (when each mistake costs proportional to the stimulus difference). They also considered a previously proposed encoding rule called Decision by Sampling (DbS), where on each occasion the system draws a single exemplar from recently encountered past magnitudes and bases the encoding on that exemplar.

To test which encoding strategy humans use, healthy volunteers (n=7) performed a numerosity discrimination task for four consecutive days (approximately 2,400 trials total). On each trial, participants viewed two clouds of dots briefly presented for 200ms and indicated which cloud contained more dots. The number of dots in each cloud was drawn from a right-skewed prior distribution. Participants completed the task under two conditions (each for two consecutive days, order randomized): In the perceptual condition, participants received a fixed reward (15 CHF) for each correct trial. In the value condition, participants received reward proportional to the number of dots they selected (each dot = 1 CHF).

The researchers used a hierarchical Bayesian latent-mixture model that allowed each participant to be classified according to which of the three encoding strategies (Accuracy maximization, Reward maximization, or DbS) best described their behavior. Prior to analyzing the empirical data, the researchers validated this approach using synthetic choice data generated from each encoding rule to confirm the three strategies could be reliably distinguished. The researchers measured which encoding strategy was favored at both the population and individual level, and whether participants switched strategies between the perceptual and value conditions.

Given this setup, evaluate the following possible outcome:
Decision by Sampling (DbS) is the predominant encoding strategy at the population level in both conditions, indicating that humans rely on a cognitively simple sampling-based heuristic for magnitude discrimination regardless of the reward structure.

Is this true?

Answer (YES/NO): YES